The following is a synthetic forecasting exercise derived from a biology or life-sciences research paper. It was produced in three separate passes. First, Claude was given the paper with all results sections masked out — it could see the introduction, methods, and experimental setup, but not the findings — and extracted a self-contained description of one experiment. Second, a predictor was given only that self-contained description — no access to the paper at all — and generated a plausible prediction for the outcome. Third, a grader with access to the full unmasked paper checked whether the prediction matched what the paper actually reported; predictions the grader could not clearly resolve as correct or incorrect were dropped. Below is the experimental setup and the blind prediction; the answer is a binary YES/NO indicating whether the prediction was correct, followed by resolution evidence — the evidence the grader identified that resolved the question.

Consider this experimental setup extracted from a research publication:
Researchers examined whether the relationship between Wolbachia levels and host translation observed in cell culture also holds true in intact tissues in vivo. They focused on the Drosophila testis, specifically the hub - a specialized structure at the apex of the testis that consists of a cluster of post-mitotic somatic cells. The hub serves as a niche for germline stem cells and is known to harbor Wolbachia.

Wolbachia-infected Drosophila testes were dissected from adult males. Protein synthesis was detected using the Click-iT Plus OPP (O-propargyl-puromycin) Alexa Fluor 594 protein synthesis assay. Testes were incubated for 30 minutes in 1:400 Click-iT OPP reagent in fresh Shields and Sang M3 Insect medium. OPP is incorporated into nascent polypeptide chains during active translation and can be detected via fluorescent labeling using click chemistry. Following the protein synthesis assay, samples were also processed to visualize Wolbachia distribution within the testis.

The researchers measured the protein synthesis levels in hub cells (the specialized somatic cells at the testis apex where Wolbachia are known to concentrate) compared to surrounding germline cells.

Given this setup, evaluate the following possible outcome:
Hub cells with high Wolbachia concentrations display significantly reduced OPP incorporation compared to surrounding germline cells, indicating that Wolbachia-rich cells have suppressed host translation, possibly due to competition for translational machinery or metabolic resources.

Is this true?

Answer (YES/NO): YES